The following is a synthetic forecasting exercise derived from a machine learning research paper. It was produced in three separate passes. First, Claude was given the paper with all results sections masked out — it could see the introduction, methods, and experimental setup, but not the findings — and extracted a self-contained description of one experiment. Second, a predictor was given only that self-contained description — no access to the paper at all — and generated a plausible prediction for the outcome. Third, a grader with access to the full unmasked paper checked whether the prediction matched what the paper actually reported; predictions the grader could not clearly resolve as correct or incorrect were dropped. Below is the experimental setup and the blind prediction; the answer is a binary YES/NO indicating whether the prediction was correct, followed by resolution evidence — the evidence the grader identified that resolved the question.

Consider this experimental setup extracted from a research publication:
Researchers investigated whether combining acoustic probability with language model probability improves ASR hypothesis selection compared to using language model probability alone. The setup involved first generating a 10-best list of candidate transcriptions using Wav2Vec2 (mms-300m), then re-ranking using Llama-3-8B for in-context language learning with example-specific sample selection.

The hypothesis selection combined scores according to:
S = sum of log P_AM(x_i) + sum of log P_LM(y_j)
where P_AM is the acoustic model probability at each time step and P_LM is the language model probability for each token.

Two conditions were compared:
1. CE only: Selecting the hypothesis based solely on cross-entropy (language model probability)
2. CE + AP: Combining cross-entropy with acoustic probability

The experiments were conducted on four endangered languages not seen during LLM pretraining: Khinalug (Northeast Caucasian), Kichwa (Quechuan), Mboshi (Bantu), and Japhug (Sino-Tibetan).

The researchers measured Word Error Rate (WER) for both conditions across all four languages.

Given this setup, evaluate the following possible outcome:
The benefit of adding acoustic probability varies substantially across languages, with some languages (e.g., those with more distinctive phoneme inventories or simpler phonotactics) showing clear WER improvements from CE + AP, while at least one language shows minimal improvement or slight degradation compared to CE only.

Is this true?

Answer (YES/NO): YES